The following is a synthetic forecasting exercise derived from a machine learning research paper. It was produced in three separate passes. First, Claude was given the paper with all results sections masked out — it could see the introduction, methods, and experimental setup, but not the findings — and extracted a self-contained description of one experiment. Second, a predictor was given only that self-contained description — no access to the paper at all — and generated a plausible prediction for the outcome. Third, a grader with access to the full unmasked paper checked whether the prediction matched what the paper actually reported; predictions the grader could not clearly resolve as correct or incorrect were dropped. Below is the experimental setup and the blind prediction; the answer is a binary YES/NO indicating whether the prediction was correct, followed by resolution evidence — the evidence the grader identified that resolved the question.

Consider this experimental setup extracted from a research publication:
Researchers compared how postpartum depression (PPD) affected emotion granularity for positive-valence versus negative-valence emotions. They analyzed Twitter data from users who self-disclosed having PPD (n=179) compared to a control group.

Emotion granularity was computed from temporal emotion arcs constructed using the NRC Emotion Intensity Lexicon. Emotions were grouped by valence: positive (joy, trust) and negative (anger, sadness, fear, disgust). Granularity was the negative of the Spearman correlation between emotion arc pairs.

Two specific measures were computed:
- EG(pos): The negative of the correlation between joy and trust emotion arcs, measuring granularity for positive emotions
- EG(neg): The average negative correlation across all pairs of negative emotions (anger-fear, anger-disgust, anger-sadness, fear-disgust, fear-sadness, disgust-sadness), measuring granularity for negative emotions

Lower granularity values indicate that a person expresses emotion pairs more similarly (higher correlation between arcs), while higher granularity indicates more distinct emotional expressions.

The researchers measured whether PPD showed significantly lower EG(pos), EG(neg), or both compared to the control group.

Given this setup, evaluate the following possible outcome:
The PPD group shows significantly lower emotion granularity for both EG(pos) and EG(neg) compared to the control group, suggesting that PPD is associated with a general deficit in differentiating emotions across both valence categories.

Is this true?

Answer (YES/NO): NO